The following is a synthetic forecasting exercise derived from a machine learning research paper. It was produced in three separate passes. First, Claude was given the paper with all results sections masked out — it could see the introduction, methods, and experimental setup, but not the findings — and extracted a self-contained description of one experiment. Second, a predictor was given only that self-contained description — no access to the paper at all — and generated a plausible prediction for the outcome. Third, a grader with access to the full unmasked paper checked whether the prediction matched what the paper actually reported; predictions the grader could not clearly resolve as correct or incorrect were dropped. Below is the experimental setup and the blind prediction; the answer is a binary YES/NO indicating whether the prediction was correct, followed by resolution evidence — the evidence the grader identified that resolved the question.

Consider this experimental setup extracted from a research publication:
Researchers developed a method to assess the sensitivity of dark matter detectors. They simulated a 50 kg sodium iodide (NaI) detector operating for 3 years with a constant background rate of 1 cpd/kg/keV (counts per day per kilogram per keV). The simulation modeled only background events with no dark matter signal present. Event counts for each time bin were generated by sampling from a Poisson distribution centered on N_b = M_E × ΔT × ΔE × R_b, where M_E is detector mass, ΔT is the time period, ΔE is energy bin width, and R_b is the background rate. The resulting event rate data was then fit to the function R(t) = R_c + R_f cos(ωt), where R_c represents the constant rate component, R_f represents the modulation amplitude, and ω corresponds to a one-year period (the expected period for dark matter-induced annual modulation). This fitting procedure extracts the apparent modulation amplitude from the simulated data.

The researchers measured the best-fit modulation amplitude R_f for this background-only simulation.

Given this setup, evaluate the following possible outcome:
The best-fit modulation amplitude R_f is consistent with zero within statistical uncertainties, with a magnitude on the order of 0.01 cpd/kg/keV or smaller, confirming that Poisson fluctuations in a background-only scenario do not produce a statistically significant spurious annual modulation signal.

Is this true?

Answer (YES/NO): NO